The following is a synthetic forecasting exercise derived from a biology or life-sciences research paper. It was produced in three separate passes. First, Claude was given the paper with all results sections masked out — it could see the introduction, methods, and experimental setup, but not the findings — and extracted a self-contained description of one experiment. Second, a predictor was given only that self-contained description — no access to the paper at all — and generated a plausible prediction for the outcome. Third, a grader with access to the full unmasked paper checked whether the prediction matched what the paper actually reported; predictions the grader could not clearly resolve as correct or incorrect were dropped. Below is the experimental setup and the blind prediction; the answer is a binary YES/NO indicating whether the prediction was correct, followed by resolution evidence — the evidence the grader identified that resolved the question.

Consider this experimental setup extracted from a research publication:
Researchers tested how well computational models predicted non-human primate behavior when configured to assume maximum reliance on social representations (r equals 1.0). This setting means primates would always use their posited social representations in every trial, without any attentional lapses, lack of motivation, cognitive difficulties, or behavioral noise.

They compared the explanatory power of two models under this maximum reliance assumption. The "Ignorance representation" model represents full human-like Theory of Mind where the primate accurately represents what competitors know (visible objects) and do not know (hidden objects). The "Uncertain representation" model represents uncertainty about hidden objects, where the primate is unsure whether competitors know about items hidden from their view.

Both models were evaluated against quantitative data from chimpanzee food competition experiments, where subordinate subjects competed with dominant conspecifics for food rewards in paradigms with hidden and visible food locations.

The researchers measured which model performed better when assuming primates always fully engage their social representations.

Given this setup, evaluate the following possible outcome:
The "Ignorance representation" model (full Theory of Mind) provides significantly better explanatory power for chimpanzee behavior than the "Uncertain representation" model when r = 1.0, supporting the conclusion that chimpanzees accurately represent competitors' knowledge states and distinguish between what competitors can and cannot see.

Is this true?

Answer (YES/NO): NO